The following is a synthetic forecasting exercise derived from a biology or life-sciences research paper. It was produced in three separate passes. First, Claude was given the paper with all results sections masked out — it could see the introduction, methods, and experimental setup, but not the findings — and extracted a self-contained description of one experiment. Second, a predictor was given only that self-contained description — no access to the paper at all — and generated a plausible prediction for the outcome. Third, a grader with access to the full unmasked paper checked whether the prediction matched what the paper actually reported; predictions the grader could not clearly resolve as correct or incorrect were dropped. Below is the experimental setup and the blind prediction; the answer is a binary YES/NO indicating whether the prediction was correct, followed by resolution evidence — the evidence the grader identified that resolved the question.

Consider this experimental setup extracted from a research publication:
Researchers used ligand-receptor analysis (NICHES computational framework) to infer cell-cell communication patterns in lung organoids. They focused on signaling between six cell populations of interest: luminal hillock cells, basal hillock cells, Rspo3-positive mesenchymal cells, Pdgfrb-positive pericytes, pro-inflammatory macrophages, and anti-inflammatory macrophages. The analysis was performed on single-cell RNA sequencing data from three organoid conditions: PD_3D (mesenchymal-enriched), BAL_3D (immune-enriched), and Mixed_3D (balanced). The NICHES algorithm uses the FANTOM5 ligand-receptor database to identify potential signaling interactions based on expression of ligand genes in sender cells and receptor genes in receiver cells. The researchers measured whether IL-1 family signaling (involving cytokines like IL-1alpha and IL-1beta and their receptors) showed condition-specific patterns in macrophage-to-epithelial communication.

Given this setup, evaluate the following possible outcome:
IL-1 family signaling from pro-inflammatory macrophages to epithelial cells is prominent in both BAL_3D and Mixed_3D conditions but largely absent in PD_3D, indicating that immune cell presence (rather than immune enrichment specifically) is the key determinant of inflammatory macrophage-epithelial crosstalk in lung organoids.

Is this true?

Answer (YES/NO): NO